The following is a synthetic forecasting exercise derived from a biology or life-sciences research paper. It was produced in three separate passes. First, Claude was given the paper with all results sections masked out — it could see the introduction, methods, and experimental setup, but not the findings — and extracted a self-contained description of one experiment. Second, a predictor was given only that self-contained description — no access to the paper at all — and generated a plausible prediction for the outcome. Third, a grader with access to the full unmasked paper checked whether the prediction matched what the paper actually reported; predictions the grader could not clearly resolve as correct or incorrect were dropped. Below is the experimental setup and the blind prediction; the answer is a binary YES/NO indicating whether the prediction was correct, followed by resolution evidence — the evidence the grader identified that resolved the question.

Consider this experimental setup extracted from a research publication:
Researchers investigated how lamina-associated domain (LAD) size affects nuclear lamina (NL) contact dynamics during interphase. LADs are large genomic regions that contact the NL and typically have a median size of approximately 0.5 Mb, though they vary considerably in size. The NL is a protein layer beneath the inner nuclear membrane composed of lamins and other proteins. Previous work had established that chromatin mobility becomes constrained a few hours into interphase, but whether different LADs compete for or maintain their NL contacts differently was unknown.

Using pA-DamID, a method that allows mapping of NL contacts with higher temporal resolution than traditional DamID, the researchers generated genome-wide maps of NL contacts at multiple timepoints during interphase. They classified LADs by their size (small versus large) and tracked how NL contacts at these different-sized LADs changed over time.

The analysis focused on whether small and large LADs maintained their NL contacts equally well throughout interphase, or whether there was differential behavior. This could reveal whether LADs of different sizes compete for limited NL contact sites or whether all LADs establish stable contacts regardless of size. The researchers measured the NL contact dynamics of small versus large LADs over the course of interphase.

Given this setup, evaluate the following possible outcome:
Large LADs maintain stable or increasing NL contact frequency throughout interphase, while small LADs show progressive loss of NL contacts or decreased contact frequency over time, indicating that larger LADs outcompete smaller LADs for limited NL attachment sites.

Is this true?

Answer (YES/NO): YES